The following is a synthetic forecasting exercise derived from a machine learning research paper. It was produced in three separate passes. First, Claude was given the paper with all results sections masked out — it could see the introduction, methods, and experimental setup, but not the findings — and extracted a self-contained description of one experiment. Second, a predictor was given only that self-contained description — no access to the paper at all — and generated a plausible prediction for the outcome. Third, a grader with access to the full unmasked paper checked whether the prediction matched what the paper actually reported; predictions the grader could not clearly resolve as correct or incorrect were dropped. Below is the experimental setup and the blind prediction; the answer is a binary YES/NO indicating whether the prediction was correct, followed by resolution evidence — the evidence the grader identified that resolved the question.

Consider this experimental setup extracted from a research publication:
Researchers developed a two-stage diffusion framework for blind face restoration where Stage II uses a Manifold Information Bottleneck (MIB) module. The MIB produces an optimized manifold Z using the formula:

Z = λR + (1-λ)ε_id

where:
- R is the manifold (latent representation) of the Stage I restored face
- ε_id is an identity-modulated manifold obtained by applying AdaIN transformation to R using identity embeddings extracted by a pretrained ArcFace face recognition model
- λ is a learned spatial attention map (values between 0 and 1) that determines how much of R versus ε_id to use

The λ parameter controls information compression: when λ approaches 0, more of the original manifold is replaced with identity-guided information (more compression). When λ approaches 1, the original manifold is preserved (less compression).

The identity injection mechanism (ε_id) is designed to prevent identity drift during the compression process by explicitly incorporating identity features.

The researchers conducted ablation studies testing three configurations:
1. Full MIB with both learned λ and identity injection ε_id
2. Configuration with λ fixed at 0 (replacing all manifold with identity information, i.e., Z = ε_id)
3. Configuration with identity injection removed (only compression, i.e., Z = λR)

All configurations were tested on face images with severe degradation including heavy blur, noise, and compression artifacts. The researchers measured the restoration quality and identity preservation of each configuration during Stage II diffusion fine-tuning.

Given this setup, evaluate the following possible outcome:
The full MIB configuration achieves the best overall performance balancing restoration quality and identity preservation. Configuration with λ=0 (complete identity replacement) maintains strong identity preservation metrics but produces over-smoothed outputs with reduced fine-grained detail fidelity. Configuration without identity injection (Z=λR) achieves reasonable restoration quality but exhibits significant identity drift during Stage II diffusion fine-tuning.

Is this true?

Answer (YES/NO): NO